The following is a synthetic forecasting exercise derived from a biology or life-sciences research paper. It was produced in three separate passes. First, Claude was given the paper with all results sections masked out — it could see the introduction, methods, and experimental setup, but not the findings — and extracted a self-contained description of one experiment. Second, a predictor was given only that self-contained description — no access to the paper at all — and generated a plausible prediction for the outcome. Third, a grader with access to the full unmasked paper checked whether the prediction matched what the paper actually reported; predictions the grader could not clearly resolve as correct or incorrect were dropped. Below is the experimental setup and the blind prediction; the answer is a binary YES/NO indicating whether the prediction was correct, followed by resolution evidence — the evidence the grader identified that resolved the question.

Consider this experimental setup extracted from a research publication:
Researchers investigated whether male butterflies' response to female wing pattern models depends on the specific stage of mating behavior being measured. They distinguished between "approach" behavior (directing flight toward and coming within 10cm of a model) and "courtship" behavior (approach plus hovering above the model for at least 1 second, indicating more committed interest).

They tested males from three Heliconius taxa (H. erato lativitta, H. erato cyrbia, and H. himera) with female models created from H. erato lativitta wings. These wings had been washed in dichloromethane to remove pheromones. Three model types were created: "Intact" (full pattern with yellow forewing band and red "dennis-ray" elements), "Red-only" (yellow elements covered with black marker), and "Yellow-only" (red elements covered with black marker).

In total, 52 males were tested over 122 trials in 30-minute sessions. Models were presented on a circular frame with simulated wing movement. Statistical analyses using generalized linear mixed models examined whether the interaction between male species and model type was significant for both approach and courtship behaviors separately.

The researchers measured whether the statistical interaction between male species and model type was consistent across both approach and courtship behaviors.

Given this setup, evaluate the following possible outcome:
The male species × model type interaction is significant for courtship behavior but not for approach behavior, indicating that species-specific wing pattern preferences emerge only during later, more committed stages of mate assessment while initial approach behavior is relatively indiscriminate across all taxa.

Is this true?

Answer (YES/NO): NO